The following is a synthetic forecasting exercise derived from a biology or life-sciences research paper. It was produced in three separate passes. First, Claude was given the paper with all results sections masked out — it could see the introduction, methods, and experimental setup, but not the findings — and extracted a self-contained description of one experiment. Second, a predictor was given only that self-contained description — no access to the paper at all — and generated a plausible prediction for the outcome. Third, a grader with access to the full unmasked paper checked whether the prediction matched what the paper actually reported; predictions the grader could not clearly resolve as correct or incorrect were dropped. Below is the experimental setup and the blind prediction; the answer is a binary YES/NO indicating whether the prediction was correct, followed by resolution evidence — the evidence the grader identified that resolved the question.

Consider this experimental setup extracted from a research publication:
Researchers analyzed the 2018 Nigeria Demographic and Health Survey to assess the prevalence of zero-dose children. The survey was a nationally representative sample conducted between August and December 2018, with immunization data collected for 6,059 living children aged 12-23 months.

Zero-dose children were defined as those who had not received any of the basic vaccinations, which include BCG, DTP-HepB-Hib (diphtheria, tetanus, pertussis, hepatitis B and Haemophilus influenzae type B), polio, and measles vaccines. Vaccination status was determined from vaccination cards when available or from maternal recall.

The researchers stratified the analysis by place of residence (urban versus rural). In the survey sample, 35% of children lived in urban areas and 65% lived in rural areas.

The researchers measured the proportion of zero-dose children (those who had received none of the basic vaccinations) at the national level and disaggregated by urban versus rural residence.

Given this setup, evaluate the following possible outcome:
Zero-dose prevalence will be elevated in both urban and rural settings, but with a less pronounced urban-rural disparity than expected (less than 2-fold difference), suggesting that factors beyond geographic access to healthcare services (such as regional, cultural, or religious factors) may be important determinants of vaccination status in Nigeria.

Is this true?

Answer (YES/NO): NO